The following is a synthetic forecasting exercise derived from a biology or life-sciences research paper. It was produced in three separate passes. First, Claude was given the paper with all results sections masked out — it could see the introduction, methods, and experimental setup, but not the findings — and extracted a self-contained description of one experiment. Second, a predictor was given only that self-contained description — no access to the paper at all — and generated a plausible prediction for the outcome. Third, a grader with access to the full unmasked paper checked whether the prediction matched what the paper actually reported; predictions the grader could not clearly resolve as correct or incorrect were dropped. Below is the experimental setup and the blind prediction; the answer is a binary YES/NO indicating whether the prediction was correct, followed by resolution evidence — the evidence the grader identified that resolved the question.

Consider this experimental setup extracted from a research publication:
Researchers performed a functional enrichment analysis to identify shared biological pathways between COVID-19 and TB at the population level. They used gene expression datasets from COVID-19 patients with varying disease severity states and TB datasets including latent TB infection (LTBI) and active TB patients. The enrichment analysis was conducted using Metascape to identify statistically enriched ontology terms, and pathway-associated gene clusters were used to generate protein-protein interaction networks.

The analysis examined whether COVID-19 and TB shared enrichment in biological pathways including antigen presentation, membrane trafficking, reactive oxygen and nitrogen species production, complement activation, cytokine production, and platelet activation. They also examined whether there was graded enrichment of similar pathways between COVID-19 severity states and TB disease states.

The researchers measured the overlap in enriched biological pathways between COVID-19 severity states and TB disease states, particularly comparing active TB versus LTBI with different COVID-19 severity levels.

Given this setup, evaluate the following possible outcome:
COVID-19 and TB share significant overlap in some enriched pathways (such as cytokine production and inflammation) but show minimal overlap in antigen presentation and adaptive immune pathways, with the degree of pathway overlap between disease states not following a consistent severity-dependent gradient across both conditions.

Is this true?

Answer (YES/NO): NO